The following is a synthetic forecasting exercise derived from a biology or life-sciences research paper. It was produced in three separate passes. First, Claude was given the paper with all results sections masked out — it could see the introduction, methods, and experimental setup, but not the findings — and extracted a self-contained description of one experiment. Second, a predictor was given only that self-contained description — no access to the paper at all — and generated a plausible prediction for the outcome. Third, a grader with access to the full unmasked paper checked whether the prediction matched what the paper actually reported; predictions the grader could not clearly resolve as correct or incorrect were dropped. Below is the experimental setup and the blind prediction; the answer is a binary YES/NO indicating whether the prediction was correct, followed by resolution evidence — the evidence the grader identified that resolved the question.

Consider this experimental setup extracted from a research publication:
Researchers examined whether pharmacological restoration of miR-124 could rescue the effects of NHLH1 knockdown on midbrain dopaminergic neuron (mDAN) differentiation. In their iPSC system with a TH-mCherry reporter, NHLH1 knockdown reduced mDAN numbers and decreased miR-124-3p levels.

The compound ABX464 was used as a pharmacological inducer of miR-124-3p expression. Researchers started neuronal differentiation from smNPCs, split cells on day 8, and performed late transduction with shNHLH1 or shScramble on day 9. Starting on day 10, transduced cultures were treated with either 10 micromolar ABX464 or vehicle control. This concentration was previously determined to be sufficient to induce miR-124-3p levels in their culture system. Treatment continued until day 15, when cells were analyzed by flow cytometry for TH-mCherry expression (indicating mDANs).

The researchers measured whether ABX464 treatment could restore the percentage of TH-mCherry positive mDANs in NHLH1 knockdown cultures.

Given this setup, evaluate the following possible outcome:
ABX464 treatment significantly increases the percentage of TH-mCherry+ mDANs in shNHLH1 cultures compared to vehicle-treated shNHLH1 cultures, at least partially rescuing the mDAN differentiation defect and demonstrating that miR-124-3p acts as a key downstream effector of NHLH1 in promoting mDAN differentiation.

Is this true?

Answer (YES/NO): NO